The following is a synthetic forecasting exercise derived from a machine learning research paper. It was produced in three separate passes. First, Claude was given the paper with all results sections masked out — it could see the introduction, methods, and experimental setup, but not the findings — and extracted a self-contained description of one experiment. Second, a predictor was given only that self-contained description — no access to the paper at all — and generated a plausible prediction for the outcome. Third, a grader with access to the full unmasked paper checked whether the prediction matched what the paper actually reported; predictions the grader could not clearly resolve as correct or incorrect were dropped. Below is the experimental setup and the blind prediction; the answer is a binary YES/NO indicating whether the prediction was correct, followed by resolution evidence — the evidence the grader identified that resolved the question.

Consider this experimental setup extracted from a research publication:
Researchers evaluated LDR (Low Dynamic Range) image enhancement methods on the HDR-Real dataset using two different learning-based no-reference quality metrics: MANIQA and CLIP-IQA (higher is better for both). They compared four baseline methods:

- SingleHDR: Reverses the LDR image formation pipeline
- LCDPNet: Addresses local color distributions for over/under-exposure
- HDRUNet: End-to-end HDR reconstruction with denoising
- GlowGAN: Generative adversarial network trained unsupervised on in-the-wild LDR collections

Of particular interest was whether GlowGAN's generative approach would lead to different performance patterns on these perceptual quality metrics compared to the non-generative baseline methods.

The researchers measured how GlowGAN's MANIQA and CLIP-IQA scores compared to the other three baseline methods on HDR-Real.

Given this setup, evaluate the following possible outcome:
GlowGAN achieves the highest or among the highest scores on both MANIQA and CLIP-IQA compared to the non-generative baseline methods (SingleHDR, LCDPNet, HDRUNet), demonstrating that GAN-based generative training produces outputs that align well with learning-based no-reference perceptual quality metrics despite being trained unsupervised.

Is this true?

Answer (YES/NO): YES